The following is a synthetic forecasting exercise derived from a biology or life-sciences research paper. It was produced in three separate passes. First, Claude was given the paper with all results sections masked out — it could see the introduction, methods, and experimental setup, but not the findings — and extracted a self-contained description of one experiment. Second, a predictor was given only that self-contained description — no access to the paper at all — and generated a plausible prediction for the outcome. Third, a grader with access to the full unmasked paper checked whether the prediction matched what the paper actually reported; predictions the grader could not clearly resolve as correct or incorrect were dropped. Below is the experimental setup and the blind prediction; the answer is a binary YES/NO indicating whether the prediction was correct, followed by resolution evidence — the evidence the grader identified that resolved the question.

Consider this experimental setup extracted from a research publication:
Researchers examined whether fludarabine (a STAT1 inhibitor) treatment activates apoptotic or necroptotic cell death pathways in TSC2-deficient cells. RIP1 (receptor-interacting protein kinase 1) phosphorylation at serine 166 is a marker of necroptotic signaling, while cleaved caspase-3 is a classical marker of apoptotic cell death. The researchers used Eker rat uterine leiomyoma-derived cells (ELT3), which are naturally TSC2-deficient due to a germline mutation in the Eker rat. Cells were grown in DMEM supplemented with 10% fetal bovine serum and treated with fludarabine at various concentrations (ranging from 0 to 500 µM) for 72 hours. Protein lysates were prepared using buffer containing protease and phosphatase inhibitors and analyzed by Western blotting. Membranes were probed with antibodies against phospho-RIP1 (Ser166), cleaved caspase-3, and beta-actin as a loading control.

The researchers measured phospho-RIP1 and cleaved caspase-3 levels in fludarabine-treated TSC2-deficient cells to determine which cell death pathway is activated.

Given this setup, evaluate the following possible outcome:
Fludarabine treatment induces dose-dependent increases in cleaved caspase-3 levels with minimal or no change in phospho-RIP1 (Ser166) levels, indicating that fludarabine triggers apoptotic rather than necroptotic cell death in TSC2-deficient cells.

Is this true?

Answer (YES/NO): NO